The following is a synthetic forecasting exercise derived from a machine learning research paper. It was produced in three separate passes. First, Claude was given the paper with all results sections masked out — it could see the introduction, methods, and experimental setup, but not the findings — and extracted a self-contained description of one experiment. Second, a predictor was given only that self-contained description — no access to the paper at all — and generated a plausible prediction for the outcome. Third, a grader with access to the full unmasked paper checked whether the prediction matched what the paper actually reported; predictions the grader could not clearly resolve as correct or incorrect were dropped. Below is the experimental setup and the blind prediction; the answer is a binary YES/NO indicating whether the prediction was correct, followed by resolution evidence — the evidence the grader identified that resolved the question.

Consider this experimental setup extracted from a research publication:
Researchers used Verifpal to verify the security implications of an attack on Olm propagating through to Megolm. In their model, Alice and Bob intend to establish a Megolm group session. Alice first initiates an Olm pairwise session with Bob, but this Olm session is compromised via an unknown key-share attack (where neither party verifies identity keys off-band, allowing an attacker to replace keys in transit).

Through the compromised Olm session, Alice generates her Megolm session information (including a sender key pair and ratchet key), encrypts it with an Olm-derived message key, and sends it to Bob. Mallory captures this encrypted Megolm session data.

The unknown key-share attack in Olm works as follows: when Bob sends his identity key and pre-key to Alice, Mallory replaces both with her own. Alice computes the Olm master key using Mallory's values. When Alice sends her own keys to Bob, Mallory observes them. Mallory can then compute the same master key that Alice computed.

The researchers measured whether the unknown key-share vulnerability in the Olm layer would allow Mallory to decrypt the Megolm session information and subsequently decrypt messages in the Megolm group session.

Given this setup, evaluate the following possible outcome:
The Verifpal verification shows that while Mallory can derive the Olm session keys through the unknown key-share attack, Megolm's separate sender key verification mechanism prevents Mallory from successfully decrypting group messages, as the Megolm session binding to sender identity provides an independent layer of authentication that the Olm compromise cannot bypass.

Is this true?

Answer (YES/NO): NO